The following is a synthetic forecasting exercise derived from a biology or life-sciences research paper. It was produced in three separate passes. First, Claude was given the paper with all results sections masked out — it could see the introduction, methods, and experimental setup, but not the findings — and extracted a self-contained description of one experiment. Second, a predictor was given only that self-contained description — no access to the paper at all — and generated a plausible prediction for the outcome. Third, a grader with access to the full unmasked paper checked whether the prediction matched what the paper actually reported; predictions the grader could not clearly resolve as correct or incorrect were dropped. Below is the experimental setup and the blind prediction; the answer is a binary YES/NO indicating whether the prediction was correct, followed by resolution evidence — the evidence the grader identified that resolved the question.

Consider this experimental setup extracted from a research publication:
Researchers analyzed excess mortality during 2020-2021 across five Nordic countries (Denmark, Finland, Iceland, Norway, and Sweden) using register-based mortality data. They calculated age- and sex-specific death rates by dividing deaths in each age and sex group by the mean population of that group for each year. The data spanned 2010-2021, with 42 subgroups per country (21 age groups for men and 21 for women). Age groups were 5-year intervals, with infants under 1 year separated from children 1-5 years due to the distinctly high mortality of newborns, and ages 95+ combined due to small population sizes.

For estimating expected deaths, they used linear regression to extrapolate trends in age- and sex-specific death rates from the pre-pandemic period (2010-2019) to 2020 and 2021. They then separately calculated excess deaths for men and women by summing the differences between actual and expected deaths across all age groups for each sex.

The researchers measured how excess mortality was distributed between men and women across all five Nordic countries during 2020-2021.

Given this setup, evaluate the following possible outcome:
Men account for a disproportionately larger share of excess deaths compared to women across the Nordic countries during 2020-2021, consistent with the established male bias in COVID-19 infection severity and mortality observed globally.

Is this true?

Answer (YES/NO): YES